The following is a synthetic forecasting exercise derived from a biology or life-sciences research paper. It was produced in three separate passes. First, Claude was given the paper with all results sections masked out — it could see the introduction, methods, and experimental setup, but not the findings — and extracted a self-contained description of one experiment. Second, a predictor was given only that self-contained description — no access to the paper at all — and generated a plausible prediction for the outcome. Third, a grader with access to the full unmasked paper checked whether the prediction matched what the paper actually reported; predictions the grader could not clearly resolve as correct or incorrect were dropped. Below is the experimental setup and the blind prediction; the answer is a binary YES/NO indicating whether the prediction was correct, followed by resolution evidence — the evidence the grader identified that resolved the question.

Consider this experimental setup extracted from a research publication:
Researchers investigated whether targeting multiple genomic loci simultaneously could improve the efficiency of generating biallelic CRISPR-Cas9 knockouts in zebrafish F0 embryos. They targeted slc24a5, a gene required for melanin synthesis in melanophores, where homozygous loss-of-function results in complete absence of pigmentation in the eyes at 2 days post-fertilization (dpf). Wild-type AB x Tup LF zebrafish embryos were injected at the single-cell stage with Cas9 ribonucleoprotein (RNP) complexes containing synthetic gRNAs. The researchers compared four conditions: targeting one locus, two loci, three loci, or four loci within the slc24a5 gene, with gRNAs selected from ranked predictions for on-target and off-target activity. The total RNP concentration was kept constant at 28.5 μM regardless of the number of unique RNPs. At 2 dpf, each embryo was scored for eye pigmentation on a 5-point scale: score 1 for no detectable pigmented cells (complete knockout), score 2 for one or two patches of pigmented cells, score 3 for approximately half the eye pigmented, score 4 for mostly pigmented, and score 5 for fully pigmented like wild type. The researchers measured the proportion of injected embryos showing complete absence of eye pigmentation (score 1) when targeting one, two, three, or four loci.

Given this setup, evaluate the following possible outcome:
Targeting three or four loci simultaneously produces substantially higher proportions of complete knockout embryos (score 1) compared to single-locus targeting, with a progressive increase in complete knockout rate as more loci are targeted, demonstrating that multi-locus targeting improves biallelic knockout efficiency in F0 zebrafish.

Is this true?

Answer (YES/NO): NO